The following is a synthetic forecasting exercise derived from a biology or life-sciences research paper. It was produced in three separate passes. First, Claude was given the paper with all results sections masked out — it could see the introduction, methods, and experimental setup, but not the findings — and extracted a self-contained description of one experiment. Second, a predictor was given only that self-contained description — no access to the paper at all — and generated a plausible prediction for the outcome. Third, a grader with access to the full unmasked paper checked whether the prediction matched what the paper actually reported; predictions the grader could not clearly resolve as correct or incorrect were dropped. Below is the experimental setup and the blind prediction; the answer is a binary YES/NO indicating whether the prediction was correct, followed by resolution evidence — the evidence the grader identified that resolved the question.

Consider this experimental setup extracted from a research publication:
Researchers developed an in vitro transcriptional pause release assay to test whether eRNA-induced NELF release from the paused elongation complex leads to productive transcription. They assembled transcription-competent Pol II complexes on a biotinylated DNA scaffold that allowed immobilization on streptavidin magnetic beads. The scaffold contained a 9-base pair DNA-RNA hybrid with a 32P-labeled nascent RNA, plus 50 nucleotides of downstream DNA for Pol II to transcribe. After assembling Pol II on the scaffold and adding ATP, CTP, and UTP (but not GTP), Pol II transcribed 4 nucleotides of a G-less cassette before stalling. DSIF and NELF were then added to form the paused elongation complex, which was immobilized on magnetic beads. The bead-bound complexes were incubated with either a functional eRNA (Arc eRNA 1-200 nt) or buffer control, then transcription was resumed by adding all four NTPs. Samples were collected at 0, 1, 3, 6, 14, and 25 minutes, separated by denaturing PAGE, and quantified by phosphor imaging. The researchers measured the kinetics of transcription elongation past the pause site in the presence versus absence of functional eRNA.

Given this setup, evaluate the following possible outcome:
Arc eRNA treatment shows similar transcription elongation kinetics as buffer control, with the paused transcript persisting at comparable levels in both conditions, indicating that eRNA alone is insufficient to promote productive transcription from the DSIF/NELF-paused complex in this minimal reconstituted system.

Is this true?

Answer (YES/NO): NO